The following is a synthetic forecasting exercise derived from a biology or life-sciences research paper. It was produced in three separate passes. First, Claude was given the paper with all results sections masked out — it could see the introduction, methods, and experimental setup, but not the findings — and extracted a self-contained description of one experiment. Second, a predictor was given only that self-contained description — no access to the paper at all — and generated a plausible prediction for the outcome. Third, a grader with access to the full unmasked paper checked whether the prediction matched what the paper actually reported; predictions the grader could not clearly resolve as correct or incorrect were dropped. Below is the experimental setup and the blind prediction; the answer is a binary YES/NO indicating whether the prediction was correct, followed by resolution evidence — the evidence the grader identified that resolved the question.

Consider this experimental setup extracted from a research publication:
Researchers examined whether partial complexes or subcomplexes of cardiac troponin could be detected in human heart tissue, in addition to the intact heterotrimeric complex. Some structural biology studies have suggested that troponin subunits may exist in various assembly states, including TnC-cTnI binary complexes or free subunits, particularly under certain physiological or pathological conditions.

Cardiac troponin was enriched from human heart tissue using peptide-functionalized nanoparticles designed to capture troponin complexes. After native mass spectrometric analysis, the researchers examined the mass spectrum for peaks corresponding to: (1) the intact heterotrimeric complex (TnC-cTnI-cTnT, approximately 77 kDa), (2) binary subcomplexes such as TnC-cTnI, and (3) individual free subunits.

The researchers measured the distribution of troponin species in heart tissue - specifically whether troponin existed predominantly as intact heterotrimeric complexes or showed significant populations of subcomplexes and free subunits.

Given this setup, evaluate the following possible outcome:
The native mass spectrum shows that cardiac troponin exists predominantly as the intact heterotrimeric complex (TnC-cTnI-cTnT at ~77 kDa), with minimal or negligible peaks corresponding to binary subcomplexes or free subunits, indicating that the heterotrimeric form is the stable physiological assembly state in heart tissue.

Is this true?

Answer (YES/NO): YES